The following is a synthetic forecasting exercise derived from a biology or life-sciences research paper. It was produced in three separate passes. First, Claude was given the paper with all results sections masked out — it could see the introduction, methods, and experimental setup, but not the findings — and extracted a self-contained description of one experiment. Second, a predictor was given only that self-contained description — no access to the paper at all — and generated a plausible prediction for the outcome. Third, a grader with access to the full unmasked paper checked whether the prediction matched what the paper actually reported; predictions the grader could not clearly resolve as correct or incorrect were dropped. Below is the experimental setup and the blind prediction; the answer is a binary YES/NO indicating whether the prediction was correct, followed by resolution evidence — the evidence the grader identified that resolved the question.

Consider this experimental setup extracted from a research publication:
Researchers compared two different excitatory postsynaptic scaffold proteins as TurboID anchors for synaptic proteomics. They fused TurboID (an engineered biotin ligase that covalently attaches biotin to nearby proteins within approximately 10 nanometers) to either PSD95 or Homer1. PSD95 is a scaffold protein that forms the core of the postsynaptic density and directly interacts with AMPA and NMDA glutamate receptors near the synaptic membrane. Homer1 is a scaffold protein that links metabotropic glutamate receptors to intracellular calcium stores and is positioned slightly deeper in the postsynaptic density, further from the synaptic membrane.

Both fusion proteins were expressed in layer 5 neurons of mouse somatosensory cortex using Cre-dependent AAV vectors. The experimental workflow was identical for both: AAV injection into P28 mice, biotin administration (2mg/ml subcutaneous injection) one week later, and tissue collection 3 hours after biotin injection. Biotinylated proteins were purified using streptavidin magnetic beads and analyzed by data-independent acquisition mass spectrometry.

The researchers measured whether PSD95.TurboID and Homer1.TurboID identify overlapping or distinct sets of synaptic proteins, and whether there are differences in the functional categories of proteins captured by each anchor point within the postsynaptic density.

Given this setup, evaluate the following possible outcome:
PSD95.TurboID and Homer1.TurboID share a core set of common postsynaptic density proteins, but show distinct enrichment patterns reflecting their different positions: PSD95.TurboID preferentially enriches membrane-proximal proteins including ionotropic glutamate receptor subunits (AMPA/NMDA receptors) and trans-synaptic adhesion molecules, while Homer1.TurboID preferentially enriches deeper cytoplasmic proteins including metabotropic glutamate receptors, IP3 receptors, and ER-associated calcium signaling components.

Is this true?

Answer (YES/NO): NO